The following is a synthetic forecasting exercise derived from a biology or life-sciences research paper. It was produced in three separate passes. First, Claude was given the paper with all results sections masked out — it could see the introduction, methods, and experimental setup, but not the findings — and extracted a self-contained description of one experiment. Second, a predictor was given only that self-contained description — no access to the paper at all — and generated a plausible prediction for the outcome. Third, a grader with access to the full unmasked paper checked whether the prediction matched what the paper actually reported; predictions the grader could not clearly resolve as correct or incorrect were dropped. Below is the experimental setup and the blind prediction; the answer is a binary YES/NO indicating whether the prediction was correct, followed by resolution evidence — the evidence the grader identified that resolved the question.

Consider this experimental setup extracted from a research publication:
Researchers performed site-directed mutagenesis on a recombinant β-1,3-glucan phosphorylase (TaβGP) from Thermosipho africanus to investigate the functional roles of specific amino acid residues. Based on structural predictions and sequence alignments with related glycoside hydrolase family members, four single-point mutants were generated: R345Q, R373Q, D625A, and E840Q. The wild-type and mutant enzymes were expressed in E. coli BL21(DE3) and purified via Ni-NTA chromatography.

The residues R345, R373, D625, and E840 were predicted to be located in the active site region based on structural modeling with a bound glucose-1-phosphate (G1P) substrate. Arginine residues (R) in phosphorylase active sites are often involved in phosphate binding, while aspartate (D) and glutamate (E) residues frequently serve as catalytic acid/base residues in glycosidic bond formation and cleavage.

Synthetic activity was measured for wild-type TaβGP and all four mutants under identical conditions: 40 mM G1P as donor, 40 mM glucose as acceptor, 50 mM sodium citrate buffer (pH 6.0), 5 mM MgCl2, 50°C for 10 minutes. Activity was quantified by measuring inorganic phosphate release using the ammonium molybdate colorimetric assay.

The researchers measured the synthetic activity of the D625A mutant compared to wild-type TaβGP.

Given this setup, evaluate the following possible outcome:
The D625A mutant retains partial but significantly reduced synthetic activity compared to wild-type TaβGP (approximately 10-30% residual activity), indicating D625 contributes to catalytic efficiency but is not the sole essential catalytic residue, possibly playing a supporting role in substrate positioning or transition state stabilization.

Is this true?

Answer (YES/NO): NO